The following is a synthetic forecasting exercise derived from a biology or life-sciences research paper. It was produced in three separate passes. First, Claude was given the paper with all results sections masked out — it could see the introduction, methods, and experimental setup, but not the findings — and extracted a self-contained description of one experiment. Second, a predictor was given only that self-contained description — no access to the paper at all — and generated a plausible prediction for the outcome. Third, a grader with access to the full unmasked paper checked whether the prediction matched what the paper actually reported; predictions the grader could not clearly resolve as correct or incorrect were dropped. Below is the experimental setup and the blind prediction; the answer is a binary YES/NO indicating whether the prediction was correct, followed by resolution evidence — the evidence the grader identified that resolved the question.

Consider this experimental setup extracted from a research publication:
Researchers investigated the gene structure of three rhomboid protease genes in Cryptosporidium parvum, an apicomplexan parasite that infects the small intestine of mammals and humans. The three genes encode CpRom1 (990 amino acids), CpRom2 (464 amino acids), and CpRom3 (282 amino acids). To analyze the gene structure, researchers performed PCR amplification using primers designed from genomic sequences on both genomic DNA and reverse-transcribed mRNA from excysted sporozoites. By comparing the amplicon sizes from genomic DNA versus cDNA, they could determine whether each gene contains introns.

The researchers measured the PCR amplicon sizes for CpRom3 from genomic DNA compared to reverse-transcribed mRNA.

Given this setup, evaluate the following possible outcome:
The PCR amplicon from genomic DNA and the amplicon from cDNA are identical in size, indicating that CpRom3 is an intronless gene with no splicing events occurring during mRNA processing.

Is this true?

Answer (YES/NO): NO